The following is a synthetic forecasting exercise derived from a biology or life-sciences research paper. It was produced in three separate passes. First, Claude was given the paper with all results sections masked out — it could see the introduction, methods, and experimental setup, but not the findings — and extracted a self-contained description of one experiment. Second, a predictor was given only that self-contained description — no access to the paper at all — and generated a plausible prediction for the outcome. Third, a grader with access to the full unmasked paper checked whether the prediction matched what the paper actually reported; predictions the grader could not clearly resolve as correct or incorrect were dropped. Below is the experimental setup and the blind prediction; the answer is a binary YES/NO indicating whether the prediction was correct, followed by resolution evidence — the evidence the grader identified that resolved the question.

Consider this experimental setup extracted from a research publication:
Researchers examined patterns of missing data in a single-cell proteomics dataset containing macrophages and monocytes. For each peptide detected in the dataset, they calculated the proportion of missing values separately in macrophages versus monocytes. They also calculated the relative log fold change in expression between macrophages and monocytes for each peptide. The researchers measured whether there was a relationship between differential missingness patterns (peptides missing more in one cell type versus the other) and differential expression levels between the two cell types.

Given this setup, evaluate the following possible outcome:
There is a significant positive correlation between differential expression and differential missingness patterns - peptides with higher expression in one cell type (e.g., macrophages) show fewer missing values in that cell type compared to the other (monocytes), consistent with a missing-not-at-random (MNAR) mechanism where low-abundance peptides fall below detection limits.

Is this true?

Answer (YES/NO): YES